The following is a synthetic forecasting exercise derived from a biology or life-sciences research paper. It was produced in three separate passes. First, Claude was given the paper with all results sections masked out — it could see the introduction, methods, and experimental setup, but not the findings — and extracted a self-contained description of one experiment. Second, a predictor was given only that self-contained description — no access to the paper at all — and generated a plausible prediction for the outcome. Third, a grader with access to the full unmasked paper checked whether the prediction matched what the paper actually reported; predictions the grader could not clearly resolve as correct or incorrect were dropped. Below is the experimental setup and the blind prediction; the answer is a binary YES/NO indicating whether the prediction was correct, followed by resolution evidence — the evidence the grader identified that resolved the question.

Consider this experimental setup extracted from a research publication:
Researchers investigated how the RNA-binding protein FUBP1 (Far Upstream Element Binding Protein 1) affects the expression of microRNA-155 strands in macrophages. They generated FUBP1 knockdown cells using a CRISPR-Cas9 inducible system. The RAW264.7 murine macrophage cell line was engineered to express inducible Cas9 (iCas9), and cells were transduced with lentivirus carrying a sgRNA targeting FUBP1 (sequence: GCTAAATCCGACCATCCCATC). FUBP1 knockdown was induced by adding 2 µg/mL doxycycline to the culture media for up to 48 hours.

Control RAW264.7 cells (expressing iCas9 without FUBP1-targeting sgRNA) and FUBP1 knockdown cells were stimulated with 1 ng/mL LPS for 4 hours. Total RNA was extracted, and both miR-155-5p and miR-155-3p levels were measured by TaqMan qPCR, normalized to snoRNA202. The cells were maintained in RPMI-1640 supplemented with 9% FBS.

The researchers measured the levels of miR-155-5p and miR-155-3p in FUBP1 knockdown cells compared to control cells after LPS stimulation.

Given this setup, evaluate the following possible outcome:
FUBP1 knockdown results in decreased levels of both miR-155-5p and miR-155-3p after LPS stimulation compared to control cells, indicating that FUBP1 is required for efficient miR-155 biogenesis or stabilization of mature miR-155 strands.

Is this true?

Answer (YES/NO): NO